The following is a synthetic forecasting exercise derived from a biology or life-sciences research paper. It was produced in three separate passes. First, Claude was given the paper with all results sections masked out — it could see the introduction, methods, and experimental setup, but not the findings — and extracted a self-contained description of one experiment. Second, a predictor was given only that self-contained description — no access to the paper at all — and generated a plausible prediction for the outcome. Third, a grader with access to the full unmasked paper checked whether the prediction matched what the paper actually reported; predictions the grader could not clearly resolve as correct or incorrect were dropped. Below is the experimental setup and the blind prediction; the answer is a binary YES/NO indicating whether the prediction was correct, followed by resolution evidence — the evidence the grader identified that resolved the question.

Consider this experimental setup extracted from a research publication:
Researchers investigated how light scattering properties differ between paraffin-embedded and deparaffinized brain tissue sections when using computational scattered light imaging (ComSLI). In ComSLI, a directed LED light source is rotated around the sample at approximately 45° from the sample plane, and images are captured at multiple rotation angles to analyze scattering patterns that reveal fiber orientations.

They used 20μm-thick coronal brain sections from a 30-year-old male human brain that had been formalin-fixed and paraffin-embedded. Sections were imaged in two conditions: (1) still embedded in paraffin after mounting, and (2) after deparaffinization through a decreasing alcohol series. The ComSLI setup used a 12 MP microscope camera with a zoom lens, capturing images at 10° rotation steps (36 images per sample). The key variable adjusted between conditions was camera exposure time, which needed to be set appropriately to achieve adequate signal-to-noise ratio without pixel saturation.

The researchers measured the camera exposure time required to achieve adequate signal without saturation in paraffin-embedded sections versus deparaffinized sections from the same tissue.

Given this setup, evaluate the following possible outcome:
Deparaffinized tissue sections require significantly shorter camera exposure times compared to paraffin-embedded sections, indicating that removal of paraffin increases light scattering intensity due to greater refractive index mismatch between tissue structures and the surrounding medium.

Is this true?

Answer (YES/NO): NO